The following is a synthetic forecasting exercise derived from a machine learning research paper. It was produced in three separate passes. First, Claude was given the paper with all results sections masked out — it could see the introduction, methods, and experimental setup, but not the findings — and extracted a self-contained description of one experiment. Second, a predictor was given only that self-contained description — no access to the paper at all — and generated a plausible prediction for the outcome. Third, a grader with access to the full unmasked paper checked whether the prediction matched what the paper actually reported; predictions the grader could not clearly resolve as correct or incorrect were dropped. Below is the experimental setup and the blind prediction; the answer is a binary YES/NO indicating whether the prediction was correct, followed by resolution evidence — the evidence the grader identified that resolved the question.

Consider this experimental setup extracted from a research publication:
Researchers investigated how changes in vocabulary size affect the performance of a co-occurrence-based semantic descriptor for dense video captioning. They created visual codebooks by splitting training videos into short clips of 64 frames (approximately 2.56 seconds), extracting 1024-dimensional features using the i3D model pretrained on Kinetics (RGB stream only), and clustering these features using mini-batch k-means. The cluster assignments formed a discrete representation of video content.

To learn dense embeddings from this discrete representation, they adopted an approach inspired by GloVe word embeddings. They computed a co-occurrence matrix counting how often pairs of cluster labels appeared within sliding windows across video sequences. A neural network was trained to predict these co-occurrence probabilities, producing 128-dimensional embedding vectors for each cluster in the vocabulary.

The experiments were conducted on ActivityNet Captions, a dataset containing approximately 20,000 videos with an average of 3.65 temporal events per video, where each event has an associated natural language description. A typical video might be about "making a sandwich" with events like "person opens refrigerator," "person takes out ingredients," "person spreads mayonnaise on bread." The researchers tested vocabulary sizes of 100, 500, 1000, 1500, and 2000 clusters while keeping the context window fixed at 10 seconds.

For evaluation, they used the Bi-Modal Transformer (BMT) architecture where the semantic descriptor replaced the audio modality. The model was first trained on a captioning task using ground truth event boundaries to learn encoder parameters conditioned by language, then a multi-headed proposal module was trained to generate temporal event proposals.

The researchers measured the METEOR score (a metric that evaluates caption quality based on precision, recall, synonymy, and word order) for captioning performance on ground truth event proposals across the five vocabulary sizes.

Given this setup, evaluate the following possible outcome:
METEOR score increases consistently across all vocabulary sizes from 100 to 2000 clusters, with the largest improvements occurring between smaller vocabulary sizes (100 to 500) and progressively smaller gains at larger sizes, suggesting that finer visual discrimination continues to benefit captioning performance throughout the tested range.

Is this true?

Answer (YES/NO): NO